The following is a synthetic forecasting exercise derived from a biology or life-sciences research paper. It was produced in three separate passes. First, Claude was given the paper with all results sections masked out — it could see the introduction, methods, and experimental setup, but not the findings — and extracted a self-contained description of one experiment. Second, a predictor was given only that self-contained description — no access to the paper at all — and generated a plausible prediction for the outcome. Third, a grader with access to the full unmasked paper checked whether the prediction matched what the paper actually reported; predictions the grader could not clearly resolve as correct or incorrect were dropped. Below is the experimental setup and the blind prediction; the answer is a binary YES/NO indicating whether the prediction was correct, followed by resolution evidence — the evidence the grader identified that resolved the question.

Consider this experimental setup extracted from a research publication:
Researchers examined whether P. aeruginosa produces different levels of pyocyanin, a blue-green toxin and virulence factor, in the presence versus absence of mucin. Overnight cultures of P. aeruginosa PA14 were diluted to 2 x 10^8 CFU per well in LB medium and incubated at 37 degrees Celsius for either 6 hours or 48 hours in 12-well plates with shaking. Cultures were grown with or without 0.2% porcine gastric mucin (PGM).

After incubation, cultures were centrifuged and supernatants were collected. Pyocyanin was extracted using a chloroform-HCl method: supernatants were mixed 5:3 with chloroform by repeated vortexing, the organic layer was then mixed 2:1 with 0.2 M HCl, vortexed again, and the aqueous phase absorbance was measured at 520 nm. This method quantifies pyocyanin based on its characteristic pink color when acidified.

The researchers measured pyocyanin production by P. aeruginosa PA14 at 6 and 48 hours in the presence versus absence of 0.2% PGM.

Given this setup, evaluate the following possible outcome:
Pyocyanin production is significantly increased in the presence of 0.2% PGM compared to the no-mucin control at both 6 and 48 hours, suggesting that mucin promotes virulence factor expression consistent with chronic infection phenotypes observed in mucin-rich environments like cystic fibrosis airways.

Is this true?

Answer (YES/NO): NO